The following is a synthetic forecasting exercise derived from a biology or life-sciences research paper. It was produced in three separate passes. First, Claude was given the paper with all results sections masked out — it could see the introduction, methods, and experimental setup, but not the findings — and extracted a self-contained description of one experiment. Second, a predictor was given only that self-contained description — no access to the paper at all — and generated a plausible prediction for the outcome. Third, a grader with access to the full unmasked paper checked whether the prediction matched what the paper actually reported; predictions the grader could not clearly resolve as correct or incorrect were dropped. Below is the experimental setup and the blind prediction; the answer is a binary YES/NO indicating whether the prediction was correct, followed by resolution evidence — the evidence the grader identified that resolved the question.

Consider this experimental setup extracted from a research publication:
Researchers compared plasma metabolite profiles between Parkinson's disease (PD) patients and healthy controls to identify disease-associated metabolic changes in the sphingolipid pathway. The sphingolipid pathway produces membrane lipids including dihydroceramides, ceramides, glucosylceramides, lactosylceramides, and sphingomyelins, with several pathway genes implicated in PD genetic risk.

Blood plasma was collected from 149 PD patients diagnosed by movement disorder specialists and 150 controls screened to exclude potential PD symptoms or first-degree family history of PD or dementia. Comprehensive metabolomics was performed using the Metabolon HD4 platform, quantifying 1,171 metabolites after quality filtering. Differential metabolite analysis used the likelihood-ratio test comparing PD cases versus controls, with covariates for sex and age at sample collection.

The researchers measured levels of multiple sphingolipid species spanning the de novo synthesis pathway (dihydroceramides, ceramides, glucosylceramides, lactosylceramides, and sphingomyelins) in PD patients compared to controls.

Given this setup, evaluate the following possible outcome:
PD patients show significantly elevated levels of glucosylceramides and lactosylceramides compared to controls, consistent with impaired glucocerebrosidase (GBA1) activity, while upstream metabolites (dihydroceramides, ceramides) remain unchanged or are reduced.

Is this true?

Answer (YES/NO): YES